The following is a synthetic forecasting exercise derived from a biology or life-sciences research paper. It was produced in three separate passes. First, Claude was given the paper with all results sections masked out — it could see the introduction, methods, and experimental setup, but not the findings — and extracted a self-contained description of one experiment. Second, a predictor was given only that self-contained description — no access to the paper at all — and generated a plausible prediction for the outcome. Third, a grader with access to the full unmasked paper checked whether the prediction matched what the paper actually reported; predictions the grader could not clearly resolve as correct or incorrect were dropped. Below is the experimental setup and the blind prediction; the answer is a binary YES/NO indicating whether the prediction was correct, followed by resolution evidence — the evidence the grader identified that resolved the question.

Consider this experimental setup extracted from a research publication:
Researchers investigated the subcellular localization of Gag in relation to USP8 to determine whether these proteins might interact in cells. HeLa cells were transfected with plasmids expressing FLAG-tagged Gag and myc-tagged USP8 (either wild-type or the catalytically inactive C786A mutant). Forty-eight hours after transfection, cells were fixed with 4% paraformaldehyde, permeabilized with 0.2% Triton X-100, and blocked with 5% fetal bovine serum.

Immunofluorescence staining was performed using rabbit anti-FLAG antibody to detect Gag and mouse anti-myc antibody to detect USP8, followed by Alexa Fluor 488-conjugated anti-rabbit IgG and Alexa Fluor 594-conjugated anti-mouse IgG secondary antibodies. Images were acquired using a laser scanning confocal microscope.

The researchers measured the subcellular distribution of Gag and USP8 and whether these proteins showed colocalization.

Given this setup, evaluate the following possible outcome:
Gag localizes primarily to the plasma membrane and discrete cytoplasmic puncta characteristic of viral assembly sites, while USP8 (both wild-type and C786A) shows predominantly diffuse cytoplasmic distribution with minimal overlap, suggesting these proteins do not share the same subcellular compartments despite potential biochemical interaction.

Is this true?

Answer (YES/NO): NO